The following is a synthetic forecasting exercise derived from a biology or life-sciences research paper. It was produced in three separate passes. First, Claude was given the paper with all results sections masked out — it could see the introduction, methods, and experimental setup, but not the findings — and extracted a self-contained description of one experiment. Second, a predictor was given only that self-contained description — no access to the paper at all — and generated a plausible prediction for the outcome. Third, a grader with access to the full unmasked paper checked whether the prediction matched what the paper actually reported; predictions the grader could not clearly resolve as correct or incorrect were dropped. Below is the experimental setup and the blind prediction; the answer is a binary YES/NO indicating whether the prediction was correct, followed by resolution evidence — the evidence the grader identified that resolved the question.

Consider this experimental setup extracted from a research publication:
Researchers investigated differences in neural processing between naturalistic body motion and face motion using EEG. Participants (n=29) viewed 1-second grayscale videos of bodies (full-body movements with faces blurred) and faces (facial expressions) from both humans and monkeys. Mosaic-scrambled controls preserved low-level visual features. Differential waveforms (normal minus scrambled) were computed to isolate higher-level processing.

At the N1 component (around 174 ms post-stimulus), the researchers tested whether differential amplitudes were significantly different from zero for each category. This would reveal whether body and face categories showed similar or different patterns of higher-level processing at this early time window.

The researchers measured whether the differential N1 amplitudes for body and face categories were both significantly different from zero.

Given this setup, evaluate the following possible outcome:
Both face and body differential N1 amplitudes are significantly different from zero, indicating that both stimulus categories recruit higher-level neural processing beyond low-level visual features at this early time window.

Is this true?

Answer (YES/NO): NO